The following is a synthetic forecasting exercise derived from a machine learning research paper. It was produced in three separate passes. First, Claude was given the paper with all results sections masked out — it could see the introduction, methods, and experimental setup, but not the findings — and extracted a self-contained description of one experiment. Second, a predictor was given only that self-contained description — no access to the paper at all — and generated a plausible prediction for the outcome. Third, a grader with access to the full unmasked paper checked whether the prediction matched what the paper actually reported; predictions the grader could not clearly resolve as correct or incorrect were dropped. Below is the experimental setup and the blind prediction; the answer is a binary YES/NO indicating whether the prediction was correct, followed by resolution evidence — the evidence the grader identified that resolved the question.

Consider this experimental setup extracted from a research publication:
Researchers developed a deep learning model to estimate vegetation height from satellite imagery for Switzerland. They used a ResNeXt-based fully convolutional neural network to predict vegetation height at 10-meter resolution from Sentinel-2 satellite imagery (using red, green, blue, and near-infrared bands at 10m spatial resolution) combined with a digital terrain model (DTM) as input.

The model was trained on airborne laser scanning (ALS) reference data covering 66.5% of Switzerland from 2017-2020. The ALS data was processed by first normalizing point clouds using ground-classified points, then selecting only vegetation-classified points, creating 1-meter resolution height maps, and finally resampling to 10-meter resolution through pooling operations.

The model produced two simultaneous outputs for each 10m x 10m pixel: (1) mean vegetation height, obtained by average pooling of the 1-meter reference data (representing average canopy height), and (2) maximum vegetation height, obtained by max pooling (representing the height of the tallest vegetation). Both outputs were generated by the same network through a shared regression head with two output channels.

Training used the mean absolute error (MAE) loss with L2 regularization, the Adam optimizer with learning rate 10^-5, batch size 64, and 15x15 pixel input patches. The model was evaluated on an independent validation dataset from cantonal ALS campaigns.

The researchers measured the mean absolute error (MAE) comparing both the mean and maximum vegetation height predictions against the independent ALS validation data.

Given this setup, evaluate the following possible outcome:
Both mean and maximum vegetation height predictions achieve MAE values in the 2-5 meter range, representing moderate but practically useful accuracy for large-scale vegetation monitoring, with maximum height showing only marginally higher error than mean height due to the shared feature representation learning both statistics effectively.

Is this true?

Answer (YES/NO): NO